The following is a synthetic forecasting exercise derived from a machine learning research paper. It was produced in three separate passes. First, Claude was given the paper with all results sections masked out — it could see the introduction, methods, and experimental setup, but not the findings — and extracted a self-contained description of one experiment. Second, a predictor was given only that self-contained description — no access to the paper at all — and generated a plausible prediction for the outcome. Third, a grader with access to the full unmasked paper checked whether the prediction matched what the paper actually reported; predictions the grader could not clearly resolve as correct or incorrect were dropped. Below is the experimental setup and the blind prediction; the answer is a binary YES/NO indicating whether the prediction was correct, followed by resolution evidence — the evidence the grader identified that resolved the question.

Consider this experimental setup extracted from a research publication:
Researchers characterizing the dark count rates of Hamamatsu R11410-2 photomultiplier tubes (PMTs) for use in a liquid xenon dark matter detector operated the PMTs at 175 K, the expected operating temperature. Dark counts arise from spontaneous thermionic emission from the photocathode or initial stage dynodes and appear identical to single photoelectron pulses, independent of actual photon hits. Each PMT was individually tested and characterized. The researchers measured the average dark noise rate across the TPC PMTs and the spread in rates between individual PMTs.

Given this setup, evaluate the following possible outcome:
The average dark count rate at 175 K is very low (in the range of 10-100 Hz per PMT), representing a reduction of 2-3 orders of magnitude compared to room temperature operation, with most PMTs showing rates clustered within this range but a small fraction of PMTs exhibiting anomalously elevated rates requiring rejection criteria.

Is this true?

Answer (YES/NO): NO